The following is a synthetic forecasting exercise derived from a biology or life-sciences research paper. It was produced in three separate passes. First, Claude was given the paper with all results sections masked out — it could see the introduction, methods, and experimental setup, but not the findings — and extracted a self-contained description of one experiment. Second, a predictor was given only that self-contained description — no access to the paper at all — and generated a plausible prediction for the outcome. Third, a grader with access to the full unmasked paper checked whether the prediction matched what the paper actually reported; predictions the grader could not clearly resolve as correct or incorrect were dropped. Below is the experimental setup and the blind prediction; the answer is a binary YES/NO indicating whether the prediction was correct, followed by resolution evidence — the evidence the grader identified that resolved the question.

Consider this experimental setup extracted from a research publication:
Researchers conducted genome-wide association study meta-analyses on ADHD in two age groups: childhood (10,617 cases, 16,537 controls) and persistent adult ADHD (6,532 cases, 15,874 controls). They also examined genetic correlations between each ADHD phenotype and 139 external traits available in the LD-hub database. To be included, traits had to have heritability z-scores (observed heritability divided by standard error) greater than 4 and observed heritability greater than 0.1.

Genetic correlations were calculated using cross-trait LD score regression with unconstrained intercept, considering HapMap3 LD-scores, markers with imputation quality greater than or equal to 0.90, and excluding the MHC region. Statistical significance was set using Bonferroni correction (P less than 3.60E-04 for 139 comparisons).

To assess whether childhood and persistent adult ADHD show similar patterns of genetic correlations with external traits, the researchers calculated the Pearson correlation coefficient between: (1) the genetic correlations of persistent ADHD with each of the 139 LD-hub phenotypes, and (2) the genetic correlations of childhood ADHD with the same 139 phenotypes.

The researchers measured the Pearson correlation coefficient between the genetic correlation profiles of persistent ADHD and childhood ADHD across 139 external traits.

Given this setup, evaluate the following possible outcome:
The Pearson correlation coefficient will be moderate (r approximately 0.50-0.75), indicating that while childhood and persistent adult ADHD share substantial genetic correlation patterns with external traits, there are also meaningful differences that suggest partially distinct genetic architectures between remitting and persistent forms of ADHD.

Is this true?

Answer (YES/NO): NO